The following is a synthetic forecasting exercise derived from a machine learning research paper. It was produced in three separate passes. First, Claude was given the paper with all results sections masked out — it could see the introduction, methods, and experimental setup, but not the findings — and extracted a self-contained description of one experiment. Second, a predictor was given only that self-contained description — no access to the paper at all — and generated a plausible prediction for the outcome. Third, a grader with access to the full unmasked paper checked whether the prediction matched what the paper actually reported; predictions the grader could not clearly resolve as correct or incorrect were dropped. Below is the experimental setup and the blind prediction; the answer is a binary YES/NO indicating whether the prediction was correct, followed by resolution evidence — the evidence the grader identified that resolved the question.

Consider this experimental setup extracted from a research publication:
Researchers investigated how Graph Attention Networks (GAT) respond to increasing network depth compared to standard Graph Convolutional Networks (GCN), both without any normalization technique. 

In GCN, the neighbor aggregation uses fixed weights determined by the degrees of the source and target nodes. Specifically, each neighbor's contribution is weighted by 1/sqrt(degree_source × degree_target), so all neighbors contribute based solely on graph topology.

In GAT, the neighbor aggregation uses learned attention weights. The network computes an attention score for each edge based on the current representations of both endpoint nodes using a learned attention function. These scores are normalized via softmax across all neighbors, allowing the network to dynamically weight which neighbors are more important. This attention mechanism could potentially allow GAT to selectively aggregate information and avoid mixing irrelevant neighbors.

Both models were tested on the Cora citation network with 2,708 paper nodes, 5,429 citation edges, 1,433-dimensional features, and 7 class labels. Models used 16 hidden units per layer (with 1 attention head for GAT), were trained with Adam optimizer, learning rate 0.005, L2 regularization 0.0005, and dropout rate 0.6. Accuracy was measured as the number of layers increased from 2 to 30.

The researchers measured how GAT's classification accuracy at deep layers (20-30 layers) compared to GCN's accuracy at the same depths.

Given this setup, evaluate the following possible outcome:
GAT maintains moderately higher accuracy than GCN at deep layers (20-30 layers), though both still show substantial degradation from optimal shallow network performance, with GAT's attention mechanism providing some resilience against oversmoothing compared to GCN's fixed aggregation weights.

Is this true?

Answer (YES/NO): NO